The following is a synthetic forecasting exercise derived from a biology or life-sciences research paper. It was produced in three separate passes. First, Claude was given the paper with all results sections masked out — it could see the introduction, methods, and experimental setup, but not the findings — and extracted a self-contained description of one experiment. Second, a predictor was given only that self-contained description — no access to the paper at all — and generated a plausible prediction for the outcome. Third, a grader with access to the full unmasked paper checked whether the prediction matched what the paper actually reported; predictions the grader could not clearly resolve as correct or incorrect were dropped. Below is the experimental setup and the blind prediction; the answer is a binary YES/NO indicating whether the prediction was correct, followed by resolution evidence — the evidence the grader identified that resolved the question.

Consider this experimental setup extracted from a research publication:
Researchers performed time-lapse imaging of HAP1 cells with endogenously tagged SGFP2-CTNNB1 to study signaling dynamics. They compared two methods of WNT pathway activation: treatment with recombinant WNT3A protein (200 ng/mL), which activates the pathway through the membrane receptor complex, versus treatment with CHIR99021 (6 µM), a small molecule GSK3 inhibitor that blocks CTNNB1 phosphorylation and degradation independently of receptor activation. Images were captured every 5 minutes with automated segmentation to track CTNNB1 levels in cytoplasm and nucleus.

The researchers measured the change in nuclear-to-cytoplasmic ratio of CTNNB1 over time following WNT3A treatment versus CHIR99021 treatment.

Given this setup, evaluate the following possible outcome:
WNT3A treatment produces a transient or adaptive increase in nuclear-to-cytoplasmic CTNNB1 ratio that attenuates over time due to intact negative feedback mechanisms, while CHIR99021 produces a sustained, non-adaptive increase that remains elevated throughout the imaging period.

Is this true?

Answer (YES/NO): NO